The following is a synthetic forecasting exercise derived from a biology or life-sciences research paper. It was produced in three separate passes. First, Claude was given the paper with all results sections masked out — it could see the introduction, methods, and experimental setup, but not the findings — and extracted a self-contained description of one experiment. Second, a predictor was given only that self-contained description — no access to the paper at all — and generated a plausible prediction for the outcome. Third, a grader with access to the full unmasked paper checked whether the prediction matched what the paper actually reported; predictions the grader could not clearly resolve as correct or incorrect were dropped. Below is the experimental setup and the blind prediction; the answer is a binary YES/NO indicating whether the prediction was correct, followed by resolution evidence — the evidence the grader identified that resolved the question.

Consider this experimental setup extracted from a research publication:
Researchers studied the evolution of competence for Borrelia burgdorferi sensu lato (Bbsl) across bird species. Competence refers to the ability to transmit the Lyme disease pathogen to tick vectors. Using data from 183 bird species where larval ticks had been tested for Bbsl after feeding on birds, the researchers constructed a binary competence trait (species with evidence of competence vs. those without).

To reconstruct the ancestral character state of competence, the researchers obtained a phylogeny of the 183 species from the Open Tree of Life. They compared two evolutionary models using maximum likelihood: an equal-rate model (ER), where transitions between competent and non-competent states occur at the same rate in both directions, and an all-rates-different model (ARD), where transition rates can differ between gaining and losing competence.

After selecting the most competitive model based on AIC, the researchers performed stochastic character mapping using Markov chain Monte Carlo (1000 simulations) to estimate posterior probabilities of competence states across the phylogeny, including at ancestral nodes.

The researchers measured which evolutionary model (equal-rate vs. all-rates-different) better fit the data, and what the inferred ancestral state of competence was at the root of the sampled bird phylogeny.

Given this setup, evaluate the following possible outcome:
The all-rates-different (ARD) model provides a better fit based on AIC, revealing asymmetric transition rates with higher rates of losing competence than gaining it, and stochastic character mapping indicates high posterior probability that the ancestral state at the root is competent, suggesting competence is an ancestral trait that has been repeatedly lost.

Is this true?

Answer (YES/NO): NO